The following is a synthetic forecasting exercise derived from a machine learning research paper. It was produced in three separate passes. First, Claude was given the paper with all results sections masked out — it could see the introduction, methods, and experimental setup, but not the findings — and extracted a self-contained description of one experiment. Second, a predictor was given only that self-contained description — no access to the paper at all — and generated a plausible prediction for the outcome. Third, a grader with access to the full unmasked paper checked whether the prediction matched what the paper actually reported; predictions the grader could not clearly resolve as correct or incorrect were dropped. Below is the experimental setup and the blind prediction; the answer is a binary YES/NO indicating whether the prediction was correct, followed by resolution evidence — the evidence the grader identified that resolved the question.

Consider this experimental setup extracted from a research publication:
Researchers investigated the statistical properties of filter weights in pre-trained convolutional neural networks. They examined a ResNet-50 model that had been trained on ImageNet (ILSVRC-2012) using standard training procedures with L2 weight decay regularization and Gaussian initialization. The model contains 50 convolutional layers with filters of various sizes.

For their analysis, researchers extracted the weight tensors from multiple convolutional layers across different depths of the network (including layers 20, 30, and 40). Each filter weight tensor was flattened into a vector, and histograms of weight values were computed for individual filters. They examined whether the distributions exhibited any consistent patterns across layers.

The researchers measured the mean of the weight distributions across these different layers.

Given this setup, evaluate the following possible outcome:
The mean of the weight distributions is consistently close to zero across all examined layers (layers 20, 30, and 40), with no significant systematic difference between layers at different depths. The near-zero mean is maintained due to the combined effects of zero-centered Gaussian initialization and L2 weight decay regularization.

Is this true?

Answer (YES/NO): YES